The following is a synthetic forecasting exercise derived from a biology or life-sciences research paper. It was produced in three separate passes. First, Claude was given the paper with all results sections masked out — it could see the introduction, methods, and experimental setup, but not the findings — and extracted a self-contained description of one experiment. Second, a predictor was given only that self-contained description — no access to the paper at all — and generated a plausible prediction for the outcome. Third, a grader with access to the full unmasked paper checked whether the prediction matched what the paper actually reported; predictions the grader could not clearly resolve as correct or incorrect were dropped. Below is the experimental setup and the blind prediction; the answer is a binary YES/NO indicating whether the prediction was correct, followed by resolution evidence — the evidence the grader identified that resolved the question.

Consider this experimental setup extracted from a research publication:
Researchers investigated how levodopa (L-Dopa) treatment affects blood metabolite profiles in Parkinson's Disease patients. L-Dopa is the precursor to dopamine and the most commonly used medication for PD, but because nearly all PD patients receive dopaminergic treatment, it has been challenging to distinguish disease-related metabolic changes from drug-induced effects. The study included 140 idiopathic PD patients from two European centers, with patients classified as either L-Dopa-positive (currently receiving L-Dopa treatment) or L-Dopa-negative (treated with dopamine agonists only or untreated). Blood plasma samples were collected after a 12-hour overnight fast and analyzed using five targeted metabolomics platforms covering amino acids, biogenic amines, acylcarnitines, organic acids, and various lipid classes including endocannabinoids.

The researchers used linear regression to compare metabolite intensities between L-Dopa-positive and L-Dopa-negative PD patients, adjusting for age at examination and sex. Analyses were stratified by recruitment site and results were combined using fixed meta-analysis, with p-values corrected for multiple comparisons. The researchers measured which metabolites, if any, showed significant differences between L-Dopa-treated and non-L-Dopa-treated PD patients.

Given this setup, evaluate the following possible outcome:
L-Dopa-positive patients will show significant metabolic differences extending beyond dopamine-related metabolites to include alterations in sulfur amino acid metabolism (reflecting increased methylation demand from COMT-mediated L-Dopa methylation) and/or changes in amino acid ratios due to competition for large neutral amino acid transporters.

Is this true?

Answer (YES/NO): NO